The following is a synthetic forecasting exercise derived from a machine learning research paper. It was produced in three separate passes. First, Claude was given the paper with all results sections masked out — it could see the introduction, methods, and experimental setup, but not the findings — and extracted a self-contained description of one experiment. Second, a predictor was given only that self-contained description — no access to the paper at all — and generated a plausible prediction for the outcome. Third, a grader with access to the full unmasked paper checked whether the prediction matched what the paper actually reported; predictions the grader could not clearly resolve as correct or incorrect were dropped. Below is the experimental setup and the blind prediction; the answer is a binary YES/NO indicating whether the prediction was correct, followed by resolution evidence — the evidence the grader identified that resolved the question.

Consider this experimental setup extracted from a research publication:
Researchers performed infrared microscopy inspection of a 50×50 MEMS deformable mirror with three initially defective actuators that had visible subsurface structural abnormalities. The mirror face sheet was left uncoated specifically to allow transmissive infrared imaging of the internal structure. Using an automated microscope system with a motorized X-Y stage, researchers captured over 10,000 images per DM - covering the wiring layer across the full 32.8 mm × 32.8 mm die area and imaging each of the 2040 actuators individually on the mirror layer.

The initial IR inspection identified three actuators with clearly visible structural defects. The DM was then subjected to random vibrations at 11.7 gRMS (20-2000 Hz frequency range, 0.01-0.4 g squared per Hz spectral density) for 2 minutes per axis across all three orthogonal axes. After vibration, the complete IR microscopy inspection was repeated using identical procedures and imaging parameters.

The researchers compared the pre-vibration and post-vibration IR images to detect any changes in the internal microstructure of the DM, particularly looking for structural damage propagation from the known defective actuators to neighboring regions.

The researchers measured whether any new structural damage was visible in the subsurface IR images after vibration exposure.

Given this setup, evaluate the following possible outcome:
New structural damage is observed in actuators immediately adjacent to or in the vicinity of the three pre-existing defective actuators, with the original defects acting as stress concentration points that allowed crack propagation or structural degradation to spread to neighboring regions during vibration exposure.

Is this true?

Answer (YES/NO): NO